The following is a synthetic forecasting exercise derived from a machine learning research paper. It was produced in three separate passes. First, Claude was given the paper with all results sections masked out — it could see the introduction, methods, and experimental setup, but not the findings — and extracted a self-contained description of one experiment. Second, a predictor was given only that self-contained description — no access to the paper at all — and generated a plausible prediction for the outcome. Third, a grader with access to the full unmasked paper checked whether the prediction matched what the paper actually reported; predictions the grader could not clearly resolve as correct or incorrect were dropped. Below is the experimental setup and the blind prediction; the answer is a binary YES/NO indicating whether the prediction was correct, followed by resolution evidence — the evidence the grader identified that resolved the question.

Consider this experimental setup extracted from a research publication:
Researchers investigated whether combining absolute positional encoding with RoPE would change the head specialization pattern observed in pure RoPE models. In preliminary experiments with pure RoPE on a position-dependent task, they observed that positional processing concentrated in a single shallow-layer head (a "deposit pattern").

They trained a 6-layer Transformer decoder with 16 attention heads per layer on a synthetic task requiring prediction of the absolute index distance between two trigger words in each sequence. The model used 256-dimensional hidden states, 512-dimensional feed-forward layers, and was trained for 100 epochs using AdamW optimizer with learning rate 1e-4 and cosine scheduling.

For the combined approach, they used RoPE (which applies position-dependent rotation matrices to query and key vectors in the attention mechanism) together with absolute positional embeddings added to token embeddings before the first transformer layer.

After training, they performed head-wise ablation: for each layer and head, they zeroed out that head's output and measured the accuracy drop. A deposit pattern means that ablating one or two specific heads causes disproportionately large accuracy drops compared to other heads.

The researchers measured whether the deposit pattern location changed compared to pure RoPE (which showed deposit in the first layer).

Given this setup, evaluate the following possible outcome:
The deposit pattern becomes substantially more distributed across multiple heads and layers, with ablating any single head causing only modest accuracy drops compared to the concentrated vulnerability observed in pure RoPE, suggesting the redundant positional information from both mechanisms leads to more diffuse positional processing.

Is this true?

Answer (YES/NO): NO